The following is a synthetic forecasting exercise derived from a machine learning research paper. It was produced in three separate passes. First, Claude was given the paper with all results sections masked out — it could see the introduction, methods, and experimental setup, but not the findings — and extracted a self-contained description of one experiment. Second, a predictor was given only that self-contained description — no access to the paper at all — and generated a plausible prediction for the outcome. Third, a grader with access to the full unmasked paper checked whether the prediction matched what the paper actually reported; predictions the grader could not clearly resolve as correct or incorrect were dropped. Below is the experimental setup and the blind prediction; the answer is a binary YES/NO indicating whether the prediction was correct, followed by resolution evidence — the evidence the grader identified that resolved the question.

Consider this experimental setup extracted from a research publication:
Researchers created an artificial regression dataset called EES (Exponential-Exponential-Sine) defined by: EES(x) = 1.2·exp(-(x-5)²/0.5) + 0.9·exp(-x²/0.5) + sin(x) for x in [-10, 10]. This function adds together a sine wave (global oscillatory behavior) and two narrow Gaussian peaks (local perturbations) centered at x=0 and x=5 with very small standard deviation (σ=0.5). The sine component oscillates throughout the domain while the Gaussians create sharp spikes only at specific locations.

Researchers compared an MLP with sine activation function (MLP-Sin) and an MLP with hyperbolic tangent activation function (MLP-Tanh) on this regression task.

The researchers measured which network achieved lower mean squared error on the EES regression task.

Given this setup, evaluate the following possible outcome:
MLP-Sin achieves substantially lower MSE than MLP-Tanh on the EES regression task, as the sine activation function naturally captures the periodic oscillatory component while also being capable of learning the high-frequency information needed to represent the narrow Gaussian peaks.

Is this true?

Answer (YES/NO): YES